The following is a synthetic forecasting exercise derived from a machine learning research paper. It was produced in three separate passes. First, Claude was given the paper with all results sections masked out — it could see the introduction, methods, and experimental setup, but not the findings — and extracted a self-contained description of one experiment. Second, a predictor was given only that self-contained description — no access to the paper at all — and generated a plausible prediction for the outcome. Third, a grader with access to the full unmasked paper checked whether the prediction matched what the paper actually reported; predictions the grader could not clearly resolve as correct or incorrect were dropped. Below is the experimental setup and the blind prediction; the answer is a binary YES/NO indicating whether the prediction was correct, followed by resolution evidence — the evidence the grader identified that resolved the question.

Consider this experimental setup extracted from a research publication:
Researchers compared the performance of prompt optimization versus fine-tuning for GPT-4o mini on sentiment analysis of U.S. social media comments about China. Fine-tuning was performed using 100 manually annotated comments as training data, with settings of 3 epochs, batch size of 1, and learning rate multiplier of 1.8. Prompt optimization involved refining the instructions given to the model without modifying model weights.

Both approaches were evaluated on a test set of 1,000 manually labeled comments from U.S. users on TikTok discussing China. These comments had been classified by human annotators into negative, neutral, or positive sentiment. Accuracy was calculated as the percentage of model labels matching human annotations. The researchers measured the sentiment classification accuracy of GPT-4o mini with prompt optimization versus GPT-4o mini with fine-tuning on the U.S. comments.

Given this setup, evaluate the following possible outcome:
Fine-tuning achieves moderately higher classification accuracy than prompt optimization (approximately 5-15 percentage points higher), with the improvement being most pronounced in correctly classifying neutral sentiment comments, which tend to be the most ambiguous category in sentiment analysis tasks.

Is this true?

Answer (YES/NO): NO